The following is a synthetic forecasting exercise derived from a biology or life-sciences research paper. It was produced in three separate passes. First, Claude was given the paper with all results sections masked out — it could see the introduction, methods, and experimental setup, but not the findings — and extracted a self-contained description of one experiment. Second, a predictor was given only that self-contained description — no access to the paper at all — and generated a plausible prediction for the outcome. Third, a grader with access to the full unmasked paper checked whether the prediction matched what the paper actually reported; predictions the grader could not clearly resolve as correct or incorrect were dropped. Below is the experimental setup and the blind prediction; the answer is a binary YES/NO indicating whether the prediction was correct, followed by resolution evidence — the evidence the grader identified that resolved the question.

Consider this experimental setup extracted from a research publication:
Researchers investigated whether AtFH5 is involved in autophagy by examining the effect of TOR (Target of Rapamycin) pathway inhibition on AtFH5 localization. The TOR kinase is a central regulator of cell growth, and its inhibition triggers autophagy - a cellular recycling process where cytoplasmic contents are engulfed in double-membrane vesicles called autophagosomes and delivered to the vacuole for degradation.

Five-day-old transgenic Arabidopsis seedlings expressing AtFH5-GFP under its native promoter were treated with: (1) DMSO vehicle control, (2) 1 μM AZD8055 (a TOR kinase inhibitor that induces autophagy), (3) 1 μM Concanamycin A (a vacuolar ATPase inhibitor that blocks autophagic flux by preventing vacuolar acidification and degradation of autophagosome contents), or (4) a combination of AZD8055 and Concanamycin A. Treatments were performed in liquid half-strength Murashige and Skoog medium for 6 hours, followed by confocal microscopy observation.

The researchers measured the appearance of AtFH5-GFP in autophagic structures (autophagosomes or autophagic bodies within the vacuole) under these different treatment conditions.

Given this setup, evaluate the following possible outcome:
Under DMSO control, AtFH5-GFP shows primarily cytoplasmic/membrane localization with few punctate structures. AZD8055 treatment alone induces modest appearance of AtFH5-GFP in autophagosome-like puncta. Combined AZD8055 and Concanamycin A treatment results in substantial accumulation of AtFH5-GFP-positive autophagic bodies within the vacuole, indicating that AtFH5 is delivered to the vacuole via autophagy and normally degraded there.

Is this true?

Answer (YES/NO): NO